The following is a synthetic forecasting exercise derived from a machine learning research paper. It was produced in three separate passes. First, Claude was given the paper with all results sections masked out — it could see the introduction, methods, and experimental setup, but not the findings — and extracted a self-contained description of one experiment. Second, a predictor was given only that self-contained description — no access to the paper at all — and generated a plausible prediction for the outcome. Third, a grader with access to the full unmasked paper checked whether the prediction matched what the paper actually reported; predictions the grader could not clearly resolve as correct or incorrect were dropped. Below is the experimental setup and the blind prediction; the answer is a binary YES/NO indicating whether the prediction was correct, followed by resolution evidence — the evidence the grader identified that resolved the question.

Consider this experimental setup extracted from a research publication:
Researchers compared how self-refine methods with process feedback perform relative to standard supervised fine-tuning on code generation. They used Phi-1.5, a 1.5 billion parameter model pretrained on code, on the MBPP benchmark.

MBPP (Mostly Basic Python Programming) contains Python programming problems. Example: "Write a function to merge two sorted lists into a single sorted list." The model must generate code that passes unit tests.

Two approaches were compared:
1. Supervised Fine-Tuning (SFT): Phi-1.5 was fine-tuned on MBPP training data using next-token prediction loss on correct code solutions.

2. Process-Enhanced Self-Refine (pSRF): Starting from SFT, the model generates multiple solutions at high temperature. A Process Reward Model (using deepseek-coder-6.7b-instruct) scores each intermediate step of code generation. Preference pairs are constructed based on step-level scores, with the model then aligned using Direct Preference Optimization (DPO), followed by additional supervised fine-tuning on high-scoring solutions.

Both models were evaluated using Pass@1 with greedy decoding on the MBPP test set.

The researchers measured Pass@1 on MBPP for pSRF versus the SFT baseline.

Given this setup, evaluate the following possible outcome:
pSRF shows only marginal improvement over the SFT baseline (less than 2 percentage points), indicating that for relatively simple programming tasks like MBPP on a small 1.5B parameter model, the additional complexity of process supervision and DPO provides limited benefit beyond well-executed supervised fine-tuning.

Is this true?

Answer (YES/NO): NO